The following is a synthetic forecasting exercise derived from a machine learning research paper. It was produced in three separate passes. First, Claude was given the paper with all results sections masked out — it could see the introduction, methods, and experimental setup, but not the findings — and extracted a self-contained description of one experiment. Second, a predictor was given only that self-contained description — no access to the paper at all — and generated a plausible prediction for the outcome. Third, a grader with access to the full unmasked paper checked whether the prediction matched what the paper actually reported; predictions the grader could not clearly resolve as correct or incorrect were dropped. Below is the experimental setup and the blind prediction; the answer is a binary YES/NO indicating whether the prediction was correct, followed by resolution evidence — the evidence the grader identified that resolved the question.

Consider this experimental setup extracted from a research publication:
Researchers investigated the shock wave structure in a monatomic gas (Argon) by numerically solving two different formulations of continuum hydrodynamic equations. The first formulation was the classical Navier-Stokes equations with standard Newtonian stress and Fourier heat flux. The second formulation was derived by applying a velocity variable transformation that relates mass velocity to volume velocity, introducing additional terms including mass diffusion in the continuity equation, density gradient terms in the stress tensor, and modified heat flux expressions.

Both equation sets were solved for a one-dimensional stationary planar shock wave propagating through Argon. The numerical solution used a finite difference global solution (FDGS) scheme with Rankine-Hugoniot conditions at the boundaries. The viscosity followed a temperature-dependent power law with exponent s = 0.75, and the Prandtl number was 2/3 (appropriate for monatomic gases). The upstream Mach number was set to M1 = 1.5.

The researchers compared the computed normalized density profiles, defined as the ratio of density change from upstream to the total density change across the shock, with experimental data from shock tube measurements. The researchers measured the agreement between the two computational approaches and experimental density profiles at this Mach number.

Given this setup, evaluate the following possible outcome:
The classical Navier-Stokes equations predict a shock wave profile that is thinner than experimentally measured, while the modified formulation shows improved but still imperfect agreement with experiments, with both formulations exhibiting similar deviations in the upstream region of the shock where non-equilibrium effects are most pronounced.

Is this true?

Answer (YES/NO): NO